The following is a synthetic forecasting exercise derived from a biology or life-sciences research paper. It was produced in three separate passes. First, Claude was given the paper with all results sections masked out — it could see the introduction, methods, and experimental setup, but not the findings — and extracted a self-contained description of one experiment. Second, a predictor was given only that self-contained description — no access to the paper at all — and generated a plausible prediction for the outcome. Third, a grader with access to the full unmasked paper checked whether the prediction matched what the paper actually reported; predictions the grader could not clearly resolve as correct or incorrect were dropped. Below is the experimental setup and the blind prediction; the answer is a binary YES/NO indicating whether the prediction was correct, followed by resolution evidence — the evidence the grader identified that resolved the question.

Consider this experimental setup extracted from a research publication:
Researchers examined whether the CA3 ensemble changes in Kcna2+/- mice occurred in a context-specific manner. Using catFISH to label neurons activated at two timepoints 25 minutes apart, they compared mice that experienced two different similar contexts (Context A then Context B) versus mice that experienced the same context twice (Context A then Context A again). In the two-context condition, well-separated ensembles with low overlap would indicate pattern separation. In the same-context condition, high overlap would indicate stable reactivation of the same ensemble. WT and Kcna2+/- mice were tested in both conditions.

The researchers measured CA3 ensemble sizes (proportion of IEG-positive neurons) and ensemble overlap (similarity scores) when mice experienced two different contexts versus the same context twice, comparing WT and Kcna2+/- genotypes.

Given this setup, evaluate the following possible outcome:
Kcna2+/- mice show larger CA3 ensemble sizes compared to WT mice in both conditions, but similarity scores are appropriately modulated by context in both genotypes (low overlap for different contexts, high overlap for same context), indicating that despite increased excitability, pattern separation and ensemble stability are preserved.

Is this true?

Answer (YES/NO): NO